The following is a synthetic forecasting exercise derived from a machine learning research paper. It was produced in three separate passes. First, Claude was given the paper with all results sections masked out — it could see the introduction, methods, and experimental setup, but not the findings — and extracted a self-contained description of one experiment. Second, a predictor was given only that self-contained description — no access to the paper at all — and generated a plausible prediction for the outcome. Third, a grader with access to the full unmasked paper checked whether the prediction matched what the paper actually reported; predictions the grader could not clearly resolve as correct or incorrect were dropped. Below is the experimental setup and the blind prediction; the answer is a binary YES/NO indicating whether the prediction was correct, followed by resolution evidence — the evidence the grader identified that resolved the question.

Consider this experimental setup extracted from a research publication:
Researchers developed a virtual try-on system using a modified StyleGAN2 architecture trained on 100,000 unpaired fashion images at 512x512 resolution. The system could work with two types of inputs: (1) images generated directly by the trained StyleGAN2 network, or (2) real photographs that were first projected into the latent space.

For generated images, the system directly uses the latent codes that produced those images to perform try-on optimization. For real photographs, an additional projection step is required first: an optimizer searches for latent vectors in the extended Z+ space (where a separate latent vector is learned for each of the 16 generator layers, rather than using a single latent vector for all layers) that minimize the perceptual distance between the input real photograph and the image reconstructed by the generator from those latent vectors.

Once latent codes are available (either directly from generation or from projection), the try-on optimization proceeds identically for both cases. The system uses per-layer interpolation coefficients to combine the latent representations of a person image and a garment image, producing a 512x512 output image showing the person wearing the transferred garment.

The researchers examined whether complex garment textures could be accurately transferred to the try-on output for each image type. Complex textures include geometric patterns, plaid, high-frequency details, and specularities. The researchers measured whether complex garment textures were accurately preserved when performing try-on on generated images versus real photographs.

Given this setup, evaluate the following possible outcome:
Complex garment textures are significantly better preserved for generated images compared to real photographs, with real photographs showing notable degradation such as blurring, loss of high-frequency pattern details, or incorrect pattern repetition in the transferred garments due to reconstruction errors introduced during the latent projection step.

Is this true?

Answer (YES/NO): YES